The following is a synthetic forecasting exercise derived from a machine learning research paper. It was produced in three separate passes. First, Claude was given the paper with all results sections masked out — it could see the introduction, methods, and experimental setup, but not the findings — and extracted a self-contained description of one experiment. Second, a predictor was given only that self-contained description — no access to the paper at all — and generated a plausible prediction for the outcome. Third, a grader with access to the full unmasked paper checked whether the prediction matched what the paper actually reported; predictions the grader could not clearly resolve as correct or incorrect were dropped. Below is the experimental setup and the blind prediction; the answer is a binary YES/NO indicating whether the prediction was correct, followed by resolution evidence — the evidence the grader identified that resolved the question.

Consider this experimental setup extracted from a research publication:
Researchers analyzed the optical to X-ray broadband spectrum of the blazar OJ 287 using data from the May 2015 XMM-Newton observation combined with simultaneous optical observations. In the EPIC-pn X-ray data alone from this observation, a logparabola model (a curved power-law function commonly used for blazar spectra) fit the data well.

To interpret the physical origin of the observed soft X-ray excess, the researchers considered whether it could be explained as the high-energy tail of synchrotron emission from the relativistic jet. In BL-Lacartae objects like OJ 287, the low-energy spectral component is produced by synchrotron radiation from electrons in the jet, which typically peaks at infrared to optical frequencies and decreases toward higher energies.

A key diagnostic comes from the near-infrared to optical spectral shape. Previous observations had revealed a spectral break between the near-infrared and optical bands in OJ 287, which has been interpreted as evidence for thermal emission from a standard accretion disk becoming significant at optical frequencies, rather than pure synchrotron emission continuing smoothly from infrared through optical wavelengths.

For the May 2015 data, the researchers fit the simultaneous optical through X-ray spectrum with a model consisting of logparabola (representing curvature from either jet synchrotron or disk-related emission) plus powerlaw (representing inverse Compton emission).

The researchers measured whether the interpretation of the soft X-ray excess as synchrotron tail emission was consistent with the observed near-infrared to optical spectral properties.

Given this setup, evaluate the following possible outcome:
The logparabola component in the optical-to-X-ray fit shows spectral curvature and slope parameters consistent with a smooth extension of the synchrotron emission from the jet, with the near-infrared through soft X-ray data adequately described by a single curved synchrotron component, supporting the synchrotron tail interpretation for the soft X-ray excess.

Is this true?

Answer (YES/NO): NO